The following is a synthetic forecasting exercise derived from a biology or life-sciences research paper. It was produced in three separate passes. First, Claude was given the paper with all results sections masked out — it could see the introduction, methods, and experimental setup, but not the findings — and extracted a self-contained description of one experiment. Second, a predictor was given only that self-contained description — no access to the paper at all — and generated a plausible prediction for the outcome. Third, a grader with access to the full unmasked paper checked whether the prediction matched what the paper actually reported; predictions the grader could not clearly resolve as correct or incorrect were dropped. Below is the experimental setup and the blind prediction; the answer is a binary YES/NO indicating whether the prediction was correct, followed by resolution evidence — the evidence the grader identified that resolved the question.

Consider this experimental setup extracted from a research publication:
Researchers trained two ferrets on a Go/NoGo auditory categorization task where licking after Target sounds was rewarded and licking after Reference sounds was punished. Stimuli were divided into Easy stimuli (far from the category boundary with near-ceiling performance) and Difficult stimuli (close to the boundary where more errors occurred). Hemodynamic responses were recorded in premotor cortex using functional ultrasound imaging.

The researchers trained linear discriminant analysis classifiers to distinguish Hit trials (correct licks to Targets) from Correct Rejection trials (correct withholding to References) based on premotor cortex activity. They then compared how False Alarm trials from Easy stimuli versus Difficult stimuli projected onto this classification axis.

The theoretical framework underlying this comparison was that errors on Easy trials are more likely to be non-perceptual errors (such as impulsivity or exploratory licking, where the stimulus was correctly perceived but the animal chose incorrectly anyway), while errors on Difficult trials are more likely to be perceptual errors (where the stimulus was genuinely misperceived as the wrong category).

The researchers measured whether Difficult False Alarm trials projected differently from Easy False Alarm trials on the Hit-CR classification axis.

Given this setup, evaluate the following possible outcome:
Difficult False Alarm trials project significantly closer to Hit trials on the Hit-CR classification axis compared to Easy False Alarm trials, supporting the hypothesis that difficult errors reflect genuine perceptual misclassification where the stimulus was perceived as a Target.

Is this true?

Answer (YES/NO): YES